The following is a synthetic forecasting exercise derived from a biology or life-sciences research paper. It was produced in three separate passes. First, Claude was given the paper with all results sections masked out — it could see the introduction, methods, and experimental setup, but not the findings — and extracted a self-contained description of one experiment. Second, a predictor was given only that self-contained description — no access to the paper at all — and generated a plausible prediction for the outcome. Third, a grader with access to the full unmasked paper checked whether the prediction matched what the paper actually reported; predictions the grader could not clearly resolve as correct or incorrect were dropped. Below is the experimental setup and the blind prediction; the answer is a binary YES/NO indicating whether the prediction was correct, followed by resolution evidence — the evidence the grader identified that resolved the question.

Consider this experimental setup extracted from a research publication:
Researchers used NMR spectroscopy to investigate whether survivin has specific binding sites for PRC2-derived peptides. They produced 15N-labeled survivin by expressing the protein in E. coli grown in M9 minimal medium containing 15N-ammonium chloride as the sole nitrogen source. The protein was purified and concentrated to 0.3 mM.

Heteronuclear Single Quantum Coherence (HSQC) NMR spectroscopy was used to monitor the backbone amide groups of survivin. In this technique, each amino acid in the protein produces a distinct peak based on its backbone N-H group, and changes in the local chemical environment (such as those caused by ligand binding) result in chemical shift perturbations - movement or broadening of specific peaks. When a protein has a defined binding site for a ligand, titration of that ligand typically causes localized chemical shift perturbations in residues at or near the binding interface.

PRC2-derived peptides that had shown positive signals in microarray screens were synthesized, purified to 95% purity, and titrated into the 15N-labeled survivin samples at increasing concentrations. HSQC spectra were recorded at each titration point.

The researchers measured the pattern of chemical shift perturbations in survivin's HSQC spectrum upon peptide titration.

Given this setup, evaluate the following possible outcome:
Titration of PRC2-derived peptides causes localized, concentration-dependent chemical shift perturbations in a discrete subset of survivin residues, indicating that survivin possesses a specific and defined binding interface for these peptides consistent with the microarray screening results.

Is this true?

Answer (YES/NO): NO